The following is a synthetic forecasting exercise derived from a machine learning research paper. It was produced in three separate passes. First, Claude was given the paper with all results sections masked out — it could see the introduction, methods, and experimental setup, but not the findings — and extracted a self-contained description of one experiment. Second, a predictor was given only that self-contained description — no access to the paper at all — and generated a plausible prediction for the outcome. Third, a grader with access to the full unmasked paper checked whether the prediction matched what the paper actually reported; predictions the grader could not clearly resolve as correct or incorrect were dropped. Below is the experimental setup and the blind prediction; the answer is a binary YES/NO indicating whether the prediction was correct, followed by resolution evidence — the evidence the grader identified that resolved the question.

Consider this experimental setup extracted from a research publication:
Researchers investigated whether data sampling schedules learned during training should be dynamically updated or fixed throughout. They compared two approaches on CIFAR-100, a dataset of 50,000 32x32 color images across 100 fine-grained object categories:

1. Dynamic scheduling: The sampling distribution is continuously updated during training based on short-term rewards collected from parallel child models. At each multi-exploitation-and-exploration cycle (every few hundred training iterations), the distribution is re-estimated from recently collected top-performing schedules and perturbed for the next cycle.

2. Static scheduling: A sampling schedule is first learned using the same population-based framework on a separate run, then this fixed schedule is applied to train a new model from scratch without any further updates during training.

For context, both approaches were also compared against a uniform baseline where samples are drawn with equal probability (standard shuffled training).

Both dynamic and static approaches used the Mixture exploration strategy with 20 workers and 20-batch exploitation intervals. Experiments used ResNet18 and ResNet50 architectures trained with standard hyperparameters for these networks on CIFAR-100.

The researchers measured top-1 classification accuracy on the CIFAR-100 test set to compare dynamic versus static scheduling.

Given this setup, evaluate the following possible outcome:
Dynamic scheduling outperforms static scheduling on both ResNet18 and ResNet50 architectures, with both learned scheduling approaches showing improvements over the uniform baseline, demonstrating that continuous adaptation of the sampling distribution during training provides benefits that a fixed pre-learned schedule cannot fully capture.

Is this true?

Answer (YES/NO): YES